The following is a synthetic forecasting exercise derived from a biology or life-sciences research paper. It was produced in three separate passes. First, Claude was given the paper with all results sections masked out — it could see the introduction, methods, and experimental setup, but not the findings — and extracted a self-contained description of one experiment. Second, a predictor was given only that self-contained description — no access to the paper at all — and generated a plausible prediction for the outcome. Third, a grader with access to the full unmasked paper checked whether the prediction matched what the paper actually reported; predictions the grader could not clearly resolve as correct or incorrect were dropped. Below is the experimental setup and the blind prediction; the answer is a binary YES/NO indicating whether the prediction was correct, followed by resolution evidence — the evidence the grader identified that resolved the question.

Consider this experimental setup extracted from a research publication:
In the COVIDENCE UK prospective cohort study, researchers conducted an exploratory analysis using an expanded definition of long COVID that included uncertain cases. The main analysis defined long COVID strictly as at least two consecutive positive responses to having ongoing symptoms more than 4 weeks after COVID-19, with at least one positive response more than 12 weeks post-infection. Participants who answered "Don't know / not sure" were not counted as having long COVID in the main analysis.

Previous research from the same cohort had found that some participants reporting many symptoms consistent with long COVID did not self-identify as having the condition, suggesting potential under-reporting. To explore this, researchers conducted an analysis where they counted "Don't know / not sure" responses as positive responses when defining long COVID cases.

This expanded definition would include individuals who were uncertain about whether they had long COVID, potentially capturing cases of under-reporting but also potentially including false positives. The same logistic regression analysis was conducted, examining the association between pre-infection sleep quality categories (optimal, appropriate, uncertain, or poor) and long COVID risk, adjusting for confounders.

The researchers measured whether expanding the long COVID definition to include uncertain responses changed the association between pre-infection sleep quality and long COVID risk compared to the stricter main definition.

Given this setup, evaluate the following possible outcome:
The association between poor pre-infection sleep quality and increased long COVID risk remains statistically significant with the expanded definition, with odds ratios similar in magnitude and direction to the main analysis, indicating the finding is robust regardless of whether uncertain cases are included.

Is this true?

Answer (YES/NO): NO